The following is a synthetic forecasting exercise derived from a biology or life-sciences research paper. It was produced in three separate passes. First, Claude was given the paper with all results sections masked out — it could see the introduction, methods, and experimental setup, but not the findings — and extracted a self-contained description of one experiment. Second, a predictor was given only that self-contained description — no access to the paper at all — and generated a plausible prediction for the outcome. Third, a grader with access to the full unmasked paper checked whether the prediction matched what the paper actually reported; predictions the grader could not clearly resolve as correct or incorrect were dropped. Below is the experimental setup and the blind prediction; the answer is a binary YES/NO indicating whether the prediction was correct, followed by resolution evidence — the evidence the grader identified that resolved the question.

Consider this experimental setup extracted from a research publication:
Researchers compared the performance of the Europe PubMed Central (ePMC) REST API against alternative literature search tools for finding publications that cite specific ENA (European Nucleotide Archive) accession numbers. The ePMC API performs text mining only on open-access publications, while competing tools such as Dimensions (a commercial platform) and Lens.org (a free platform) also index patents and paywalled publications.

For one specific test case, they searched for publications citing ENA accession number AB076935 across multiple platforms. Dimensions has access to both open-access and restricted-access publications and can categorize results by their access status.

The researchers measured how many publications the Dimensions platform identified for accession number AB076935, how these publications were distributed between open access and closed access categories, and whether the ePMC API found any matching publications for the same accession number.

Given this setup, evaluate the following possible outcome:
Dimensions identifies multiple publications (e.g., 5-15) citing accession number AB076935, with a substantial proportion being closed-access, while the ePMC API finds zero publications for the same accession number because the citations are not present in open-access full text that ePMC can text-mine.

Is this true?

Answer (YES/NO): YES